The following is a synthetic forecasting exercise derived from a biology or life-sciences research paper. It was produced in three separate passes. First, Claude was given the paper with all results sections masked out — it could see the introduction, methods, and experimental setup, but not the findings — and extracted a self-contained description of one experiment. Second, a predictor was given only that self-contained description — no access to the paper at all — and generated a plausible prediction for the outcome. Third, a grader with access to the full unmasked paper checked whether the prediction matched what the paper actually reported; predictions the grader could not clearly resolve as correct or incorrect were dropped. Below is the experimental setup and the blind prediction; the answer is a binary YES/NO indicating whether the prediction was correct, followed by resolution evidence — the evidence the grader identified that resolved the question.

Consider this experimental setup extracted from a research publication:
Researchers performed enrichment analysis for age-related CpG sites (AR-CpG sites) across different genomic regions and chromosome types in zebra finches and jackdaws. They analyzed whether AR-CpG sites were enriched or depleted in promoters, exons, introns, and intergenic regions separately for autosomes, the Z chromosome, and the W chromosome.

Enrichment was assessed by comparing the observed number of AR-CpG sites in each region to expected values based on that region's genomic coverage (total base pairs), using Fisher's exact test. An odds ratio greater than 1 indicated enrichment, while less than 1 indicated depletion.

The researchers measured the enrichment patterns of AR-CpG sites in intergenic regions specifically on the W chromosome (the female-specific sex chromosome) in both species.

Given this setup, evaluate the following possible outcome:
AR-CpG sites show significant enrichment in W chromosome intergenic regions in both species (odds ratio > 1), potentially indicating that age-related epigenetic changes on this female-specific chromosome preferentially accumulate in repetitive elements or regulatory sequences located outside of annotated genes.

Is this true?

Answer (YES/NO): YES